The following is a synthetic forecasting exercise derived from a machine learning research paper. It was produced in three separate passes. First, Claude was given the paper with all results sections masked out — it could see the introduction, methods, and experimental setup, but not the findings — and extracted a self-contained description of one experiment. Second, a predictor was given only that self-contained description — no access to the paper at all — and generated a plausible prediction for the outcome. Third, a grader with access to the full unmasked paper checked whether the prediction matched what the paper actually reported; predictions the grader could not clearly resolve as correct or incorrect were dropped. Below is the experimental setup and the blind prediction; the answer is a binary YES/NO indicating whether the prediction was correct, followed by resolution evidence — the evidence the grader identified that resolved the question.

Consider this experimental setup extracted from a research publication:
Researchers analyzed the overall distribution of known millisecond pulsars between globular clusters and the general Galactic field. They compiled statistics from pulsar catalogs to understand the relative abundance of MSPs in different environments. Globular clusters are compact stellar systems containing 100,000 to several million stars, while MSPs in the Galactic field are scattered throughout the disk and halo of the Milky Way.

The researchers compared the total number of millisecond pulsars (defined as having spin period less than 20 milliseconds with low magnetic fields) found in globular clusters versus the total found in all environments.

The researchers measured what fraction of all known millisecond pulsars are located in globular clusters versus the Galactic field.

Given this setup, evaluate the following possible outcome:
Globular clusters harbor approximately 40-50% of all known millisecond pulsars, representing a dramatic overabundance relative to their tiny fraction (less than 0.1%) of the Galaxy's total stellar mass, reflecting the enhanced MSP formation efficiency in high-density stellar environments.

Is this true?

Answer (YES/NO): YES